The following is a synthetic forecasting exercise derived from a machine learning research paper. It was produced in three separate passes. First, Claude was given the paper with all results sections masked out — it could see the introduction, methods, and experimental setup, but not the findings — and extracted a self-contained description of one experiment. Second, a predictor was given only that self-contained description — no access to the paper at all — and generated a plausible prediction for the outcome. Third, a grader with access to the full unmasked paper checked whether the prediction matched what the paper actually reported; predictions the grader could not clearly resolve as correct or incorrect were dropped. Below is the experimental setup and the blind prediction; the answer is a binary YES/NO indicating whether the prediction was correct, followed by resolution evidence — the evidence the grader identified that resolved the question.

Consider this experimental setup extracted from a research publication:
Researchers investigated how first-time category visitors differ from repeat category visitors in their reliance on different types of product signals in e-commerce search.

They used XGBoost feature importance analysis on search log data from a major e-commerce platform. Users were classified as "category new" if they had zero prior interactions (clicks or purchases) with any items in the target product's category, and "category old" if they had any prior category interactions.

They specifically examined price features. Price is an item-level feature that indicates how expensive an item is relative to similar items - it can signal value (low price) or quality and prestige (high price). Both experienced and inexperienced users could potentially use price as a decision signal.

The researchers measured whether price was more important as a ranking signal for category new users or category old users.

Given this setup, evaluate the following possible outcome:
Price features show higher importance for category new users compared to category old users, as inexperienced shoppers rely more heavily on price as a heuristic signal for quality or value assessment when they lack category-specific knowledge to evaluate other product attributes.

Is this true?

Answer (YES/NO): YES